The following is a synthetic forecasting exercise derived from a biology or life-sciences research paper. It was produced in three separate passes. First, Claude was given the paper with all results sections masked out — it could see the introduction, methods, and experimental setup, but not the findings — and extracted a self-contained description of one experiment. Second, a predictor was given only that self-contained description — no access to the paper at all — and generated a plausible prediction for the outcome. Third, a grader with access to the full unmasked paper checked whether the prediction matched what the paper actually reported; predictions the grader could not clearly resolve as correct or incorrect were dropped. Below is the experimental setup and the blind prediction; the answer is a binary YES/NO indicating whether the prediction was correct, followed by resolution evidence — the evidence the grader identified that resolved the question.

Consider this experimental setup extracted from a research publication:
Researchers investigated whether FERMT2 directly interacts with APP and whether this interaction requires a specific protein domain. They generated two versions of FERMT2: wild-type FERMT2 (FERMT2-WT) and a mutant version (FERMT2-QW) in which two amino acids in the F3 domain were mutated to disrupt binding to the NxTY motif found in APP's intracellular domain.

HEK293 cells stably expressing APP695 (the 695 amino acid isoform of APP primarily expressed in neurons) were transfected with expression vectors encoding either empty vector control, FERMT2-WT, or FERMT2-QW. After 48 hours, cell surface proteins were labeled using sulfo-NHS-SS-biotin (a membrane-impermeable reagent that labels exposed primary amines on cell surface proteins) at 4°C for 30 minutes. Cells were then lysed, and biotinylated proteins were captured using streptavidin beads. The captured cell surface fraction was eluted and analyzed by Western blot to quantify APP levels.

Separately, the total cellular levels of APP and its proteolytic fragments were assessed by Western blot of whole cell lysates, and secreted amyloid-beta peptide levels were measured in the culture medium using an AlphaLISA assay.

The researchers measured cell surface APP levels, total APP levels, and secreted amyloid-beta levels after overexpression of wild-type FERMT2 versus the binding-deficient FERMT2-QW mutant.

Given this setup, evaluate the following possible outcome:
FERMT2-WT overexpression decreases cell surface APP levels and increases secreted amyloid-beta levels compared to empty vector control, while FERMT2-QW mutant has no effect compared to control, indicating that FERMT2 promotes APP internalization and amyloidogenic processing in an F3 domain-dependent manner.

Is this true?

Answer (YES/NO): NO